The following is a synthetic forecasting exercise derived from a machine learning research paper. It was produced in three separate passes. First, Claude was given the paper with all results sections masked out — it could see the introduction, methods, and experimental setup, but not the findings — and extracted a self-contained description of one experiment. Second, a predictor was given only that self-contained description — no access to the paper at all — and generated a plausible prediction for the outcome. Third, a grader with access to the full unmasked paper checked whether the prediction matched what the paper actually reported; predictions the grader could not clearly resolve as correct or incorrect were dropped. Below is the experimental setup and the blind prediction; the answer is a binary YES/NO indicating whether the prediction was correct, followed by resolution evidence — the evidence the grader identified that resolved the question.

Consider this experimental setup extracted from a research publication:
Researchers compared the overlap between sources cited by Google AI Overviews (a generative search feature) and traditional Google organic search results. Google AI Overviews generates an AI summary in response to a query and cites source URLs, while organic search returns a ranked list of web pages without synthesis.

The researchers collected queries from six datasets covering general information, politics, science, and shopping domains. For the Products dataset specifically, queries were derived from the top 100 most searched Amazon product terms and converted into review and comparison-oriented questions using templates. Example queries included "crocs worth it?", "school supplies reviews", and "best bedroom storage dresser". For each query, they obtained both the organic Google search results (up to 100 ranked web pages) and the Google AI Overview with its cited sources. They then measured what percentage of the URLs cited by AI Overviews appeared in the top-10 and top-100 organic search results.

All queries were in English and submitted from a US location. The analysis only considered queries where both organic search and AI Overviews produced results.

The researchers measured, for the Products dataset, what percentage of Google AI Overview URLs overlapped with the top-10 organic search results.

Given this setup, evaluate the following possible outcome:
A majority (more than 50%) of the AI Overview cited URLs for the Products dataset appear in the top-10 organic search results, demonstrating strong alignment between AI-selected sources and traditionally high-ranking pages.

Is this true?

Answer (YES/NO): NO